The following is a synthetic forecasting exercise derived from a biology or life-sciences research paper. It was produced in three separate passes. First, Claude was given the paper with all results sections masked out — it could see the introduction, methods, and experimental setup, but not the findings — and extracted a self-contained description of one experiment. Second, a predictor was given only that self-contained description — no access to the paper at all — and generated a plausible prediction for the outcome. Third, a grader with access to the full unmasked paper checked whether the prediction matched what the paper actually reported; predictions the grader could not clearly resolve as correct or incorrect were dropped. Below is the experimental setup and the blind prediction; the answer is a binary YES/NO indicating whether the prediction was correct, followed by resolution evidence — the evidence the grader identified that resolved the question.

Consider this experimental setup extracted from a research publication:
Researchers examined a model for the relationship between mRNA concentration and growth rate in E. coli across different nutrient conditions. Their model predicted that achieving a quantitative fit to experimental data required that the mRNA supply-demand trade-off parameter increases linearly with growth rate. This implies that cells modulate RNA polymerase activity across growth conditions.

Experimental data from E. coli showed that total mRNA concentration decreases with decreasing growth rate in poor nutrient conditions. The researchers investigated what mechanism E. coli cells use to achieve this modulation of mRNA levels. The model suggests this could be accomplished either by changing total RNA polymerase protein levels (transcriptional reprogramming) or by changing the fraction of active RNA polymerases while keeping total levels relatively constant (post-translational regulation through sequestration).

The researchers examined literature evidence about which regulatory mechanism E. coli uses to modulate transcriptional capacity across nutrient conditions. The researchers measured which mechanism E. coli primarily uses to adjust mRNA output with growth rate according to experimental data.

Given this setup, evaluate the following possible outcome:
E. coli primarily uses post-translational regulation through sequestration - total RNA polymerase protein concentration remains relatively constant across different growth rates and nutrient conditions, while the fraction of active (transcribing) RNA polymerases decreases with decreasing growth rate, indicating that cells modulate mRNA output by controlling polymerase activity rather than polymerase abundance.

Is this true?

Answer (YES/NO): YES